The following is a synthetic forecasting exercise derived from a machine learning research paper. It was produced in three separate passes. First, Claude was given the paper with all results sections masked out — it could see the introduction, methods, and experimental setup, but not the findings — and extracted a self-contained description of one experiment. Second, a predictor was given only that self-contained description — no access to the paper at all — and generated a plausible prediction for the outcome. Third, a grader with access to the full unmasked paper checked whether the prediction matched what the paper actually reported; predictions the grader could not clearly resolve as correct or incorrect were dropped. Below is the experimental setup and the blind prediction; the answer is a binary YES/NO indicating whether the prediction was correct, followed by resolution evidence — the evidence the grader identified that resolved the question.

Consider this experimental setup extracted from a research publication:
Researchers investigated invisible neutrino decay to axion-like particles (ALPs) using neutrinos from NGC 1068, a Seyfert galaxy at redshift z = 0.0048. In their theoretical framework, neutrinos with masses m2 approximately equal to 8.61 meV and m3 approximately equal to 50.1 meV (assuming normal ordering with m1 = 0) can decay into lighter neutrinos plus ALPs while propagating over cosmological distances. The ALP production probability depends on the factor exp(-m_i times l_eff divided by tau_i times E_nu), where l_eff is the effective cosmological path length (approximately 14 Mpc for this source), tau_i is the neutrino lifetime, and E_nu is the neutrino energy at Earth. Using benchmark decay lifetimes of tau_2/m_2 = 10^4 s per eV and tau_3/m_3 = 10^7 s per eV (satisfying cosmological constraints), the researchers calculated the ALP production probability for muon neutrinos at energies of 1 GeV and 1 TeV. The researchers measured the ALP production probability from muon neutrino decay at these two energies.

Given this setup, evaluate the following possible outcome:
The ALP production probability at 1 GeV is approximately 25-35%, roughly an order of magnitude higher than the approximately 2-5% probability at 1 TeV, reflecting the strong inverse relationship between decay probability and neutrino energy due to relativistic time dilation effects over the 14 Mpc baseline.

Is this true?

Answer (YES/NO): NO